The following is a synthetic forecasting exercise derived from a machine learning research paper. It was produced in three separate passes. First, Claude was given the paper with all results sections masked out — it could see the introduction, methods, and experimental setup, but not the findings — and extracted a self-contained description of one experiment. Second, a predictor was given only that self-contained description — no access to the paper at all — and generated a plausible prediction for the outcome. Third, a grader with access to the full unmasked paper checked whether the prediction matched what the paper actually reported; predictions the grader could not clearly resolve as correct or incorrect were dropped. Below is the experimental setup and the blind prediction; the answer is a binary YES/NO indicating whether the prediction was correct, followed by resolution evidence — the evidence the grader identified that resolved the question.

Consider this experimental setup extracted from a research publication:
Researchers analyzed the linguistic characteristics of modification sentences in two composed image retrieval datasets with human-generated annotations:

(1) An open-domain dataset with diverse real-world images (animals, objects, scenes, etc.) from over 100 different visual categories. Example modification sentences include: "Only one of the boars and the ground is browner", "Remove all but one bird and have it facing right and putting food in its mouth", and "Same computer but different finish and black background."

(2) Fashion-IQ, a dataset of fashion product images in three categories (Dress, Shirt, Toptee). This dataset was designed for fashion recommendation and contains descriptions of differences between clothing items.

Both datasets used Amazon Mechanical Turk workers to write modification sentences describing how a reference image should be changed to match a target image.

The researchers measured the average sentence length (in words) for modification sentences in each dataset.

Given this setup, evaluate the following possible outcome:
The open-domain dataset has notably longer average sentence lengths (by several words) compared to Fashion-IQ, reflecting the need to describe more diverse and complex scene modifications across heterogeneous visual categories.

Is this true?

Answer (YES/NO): YES